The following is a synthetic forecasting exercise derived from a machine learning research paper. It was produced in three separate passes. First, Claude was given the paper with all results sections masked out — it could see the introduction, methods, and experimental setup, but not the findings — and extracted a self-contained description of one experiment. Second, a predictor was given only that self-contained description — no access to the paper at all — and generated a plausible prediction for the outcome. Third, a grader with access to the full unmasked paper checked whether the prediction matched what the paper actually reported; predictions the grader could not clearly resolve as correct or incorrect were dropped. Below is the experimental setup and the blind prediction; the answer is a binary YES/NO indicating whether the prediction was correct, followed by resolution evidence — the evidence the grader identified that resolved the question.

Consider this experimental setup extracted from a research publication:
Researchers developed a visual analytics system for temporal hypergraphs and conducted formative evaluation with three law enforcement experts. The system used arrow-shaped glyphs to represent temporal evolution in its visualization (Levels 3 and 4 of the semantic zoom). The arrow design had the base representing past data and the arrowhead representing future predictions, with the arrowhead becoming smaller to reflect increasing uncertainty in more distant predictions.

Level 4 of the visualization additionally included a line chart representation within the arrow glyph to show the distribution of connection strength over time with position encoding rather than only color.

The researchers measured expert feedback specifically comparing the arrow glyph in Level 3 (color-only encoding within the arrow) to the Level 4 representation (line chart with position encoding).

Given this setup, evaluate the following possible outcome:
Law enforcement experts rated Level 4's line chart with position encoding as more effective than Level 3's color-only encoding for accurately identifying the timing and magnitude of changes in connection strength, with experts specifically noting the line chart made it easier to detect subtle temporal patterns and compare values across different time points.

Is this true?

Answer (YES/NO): NO